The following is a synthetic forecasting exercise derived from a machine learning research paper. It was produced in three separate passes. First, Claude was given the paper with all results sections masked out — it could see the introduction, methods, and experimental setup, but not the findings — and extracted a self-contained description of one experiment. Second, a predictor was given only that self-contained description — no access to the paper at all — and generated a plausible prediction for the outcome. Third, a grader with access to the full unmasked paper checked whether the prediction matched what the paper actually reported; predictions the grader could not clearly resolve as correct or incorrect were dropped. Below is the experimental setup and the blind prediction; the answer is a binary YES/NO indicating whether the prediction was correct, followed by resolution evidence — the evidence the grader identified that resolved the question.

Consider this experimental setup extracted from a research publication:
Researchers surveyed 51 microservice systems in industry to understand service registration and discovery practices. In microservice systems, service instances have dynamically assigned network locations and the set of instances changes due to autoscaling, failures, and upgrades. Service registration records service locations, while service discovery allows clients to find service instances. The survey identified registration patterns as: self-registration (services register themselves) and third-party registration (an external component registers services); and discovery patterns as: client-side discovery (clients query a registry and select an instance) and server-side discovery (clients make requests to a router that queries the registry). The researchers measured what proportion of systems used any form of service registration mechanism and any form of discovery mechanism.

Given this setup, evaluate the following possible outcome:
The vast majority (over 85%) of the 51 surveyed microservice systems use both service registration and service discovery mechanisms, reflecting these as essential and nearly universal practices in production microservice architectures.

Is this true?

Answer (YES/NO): NO